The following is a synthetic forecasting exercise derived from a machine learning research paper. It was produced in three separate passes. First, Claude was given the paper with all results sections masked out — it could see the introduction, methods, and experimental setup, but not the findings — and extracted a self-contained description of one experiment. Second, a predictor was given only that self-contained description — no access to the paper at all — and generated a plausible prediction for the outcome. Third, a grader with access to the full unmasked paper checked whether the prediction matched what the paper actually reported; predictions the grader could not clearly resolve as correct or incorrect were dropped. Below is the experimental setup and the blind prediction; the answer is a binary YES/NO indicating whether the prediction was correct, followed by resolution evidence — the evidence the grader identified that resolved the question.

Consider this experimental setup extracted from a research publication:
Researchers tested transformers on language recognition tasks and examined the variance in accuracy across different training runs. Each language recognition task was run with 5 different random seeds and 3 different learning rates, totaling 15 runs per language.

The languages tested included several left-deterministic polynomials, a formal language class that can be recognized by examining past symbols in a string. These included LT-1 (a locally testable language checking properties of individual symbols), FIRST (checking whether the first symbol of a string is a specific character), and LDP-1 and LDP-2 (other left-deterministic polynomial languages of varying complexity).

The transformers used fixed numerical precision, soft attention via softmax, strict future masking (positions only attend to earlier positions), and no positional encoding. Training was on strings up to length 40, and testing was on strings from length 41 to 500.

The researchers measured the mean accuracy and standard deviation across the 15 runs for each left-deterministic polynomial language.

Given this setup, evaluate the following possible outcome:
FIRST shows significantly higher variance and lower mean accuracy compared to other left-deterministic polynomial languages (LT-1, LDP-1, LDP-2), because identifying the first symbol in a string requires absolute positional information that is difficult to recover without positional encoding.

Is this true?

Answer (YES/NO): NO